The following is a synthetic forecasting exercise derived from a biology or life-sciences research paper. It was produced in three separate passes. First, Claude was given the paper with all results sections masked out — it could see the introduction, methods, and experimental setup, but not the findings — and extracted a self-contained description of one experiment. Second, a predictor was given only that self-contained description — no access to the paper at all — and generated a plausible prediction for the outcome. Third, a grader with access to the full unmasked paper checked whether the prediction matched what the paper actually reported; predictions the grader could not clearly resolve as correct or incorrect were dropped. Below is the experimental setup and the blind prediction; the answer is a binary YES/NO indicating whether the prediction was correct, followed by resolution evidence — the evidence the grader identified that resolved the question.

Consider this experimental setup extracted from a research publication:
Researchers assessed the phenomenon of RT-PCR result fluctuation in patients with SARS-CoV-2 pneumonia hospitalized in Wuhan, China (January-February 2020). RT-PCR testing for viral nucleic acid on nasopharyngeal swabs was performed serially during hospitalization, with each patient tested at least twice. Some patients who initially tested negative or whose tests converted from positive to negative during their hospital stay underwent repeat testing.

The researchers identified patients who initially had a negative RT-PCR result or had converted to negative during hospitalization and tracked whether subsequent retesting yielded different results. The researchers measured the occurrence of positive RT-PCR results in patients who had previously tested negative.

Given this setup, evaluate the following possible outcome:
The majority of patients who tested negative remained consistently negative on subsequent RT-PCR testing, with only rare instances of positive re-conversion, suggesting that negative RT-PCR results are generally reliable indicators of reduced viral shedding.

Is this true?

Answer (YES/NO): NO